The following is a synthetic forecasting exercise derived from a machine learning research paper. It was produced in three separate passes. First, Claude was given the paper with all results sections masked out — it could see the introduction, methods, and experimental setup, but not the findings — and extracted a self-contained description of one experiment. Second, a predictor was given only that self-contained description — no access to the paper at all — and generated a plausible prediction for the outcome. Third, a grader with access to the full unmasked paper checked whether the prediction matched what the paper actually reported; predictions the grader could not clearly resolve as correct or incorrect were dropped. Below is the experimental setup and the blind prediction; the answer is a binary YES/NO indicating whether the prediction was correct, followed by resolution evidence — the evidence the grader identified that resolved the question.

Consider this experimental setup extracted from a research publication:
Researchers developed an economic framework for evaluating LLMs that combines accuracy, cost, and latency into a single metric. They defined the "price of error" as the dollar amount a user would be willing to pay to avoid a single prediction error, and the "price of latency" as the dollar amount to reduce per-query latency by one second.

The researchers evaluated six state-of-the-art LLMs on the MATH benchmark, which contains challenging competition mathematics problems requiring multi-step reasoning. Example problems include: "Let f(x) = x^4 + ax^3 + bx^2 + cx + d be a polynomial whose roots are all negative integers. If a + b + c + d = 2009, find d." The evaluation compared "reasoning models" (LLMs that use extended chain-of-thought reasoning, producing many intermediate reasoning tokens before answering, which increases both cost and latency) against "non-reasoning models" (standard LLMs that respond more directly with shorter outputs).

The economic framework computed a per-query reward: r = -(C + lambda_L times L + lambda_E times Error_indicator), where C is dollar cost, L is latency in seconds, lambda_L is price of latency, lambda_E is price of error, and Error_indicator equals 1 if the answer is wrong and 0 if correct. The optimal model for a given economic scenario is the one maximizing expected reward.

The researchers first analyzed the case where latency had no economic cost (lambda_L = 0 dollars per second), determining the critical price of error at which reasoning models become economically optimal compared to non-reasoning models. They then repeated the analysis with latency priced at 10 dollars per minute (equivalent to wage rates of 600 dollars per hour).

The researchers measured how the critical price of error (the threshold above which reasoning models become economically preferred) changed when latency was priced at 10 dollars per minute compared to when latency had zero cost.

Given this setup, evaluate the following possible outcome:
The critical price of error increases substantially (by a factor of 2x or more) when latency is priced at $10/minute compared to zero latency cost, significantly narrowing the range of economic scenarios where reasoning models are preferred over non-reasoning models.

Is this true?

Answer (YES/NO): YES